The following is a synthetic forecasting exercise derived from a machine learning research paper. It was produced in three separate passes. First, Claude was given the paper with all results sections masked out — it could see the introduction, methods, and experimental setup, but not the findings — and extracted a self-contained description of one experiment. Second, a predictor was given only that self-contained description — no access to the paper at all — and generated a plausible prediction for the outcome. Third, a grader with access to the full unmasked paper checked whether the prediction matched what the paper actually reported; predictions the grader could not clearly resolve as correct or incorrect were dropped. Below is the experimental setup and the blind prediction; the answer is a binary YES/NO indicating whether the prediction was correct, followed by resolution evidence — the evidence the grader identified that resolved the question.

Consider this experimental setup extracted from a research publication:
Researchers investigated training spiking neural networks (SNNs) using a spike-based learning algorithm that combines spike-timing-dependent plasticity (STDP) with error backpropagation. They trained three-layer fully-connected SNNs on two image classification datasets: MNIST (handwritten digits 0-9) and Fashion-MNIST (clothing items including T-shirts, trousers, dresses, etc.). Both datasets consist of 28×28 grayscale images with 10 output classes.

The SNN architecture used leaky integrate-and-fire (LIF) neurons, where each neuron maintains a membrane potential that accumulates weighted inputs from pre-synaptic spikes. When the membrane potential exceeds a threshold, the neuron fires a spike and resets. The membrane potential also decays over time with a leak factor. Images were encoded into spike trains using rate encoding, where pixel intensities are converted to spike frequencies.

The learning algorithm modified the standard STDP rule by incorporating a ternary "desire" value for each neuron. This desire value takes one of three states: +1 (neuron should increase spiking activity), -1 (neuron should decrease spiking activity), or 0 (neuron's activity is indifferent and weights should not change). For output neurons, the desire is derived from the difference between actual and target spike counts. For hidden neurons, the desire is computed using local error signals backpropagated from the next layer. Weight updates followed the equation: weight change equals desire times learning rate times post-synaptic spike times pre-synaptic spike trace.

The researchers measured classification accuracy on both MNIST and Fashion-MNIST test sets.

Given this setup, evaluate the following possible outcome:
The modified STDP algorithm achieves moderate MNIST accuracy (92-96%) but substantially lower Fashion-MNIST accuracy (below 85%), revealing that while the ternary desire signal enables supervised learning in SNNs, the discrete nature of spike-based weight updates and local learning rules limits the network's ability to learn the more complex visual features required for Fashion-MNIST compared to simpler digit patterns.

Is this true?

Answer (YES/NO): NO